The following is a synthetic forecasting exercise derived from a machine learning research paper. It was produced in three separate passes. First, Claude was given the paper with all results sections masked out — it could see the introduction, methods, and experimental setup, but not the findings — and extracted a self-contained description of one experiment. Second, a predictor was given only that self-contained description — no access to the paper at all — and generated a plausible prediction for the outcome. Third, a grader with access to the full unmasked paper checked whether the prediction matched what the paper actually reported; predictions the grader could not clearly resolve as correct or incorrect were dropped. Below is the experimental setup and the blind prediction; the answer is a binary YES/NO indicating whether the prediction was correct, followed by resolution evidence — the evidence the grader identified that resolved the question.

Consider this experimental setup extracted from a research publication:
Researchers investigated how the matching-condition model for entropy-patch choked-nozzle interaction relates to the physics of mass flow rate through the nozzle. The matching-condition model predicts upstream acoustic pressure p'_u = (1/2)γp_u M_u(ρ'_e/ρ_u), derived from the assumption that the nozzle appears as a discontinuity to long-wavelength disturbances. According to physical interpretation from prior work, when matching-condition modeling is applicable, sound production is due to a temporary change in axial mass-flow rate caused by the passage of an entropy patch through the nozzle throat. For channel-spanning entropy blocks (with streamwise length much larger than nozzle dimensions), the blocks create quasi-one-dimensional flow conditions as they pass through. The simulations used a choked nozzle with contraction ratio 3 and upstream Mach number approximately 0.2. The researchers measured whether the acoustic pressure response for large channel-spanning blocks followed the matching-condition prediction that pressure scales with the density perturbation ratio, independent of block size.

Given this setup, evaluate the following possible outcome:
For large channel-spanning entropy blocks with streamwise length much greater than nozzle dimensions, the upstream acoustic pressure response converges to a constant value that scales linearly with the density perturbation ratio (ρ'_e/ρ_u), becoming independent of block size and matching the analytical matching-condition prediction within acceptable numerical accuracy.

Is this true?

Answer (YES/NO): YES